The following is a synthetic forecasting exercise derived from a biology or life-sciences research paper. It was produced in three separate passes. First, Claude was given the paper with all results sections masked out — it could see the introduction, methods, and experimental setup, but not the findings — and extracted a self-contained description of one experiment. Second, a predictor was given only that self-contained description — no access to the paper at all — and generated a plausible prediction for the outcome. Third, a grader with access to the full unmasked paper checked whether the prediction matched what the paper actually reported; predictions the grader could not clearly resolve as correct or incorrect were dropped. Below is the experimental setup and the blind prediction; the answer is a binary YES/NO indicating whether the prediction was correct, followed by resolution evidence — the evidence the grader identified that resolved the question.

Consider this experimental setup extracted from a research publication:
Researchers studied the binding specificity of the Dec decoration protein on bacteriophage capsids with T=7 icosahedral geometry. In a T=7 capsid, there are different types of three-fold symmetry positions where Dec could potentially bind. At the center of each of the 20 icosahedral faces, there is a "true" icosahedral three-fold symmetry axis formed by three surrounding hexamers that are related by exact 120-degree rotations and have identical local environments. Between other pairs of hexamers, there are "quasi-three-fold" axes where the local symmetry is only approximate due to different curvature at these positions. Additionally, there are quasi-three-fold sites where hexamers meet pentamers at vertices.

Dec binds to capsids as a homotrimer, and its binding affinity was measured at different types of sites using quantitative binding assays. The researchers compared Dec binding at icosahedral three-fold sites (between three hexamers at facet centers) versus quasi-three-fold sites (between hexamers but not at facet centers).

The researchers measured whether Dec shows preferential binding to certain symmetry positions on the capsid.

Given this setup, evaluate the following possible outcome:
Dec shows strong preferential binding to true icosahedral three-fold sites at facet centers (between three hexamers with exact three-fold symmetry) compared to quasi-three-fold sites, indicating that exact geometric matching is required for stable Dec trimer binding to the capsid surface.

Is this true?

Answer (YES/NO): NO